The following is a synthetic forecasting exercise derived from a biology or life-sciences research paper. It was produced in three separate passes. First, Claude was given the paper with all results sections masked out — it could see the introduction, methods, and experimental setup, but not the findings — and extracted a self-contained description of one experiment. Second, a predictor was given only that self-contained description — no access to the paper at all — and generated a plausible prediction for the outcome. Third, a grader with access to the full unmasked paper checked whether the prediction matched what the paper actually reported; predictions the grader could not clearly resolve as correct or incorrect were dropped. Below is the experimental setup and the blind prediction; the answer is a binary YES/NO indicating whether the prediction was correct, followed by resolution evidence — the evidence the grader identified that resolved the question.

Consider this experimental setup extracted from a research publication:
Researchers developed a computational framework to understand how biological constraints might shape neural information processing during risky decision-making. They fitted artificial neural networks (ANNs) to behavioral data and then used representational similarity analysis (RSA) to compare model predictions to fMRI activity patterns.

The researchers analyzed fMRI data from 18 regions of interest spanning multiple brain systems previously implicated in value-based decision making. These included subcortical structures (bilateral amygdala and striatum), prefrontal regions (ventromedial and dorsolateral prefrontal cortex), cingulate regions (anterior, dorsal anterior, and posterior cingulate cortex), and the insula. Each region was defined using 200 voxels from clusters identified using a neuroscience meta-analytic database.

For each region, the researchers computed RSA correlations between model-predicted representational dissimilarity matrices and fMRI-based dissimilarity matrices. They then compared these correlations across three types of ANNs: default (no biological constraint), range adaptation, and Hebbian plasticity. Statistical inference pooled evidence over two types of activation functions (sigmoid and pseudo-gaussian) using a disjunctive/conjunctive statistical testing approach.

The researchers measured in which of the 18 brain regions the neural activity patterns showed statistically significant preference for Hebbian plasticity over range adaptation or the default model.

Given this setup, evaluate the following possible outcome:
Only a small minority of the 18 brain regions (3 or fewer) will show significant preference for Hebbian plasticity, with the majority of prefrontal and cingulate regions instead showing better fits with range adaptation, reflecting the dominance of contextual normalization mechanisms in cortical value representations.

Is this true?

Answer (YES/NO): NO